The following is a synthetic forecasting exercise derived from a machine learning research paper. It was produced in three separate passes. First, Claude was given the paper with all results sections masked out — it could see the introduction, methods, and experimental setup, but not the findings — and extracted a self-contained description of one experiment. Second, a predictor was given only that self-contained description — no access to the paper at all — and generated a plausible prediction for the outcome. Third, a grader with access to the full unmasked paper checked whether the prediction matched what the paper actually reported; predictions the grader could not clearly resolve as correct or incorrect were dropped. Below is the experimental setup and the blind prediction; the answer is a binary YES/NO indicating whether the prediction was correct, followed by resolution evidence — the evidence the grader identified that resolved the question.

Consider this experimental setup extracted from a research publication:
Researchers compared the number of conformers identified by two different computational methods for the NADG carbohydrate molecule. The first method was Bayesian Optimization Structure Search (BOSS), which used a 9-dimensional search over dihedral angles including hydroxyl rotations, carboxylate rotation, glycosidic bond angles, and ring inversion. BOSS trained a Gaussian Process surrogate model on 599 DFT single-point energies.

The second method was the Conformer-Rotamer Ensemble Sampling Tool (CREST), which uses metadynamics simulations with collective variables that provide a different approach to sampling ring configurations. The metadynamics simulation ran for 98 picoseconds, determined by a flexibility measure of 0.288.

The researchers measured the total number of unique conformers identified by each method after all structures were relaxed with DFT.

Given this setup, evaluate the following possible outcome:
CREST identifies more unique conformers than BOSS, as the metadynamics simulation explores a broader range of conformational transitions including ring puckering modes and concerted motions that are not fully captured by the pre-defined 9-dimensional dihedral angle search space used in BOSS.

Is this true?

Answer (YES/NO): YES